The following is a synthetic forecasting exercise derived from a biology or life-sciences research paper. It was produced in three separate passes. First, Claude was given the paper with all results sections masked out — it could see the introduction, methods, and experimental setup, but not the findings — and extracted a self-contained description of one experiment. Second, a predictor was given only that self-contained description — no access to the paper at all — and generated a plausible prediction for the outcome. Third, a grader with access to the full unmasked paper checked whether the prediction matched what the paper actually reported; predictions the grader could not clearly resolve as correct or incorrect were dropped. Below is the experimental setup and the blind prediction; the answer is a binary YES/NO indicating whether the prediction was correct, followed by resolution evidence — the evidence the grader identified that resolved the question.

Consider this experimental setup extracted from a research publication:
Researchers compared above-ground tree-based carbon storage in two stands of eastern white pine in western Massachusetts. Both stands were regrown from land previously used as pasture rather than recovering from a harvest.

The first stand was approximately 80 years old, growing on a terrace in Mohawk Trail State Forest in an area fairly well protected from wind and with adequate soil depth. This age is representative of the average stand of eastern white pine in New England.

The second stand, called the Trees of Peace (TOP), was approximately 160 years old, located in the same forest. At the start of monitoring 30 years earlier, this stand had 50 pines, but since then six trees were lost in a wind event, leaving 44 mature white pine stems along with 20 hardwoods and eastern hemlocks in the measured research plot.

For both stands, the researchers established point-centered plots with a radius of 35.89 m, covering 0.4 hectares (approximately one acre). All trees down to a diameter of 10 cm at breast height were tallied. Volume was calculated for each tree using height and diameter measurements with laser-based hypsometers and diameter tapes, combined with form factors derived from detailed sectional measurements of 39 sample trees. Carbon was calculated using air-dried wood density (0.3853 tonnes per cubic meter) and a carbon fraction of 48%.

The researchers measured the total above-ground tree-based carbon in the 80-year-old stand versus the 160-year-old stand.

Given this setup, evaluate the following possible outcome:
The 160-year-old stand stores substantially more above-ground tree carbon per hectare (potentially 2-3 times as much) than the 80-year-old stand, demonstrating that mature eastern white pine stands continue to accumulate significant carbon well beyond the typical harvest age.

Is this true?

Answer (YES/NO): YES